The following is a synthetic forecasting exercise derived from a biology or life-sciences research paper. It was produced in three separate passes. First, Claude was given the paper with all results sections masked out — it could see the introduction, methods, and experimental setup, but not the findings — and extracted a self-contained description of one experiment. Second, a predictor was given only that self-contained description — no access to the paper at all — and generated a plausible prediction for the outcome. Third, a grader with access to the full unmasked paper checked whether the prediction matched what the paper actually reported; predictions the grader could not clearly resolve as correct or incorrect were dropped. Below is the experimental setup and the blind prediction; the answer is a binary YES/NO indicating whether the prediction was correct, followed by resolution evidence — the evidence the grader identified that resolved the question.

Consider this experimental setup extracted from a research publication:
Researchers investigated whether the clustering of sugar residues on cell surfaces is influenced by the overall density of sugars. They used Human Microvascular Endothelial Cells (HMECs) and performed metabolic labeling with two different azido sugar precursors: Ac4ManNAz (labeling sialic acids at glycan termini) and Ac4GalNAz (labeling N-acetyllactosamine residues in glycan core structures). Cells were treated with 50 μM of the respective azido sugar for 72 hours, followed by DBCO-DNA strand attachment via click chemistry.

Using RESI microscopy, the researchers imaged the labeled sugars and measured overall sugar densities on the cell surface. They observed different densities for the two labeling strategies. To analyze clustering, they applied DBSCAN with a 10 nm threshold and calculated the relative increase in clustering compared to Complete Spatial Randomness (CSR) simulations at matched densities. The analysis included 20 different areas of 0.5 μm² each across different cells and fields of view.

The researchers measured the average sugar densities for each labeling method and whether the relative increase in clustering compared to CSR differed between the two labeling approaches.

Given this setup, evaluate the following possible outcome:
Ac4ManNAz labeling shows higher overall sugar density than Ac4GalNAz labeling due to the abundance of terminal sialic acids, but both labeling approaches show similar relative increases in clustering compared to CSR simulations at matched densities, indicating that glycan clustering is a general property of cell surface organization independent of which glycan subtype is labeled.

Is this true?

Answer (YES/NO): YES